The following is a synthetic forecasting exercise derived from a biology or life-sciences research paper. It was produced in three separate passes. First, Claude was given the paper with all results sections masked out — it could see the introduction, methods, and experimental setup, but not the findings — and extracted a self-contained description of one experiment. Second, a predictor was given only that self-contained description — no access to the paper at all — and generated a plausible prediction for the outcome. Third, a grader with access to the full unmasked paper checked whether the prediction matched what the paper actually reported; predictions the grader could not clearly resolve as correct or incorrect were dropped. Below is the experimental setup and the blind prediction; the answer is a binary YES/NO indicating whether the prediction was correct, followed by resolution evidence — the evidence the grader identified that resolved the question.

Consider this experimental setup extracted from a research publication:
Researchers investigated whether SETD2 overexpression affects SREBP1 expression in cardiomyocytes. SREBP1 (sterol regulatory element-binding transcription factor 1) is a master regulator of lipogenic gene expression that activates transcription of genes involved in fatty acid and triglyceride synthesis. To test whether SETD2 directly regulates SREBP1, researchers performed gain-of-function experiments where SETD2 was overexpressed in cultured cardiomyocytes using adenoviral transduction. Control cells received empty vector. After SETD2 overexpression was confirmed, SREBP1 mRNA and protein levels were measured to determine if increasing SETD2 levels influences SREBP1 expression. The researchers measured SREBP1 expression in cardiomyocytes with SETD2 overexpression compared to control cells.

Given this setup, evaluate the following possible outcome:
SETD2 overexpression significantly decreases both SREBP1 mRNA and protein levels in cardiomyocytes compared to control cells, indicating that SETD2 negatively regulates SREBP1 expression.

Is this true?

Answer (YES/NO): NO